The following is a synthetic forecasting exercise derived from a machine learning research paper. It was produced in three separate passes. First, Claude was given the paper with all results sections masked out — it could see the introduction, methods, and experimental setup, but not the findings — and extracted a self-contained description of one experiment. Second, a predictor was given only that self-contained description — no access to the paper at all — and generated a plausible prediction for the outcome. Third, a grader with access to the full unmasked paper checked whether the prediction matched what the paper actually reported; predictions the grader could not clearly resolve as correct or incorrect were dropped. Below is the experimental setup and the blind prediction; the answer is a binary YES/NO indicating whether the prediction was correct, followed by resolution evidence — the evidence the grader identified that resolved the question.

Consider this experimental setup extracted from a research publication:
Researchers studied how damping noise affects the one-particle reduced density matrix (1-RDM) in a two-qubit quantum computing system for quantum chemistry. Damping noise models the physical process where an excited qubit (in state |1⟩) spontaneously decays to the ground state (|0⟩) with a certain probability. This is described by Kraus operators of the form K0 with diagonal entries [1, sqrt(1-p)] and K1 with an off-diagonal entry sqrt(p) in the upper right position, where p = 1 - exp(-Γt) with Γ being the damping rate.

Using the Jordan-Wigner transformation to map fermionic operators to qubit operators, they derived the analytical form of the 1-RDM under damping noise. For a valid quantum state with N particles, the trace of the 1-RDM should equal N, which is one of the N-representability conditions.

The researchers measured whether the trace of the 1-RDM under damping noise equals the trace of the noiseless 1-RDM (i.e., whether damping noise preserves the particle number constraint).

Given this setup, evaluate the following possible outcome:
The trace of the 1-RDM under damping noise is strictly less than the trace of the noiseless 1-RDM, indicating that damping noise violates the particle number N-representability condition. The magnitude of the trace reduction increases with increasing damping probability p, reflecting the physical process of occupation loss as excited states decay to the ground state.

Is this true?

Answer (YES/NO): YES